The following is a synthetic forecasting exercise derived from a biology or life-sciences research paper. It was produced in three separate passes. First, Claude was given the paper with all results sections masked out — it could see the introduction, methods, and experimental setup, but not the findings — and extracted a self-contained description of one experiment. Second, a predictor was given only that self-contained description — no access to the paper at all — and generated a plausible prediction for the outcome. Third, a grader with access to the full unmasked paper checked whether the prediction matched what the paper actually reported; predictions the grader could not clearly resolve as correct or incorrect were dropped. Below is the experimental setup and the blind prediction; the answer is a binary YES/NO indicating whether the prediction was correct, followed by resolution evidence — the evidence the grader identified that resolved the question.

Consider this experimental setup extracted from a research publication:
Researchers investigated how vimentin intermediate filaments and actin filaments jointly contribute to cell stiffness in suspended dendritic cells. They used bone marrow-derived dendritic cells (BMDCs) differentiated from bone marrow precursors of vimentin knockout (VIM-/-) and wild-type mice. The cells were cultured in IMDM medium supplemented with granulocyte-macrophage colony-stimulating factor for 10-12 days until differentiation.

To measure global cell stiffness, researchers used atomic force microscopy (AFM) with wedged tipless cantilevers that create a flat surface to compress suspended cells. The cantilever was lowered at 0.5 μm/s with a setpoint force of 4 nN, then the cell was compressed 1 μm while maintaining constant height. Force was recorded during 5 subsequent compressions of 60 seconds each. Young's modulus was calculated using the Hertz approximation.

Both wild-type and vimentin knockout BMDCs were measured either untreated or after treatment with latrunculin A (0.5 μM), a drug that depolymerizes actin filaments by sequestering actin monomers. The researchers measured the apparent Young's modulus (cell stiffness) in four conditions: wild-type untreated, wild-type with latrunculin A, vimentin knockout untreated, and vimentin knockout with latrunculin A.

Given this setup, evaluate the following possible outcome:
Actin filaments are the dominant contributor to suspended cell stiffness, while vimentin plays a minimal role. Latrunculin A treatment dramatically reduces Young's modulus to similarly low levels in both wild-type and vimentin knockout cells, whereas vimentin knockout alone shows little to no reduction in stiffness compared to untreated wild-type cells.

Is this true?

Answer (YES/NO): NO